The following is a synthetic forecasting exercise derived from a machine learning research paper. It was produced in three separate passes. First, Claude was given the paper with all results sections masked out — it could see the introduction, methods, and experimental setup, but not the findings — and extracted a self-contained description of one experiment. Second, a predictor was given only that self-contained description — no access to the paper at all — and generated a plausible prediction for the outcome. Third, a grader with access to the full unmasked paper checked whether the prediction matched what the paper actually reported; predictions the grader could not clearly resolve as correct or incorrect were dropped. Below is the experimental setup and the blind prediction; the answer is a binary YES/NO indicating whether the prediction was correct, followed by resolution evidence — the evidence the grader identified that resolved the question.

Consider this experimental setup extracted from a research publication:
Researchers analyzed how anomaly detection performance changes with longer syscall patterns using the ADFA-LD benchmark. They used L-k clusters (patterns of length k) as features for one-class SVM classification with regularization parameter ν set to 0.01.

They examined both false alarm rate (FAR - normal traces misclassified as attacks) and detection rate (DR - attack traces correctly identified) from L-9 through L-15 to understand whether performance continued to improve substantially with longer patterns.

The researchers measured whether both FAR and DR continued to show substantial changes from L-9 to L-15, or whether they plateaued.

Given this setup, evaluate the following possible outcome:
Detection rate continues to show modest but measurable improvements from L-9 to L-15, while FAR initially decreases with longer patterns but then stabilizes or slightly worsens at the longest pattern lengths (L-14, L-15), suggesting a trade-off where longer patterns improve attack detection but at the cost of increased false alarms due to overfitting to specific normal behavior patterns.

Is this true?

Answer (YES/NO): NO